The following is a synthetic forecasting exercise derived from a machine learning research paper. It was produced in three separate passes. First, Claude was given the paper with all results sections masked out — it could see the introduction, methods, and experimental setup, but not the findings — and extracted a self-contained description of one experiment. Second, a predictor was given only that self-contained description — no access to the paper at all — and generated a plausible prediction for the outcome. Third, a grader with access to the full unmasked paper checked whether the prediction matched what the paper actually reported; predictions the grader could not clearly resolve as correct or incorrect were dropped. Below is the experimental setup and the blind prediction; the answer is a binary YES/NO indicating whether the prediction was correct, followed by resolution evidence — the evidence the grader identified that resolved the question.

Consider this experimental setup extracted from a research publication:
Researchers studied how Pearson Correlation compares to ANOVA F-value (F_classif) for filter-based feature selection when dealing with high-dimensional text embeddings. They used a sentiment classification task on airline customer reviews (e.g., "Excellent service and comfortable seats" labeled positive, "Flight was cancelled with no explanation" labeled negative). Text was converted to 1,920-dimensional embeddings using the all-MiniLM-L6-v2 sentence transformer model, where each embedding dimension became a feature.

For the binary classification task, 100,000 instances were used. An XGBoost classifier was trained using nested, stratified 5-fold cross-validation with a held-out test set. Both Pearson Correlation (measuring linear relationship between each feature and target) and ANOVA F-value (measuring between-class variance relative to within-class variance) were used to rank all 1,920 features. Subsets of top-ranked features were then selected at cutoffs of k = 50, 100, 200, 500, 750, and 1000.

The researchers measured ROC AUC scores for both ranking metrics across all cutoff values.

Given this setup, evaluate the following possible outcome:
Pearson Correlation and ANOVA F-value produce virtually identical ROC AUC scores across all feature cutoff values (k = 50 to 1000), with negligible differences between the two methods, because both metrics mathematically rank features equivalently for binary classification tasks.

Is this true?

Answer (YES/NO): YES